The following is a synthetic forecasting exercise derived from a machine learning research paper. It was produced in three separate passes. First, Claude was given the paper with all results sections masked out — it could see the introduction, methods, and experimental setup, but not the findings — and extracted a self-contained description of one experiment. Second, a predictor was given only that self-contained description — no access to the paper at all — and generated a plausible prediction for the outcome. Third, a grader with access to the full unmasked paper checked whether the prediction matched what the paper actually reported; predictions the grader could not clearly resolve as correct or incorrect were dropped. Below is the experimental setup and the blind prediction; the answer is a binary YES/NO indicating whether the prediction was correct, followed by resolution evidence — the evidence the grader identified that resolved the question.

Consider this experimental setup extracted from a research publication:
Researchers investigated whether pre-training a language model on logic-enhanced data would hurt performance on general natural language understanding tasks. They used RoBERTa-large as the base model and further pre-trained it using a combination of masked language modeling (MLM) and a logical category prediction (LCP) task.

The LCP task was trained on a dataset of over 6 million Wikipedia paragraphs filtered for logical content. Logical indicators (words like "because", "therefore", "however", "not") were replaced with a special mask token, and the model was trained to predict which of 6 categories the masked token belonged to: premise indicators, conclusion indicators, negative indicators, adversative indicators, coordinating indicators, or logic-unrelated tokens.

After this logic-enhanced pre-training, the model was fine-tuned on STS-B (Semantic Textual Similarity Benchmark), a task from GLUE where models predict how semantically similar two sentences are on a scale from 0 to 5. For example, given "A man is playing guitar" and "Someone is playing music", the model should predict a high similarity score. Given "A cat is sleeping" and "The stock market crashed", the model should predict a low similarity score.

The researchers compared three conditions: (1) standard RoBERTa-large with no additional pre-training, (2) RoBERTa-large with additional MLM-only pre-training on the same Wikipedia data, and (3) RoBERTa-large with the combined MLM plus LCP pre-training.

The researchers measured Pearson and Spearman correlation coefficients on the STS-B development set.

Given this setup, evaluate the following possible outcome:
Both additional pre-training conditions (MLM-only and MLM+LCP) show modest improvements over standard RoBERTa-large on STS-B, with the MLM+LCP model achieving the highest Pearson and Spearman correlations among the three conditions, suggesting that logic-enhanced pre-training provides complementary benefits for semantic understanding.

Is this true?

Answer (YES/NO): NO